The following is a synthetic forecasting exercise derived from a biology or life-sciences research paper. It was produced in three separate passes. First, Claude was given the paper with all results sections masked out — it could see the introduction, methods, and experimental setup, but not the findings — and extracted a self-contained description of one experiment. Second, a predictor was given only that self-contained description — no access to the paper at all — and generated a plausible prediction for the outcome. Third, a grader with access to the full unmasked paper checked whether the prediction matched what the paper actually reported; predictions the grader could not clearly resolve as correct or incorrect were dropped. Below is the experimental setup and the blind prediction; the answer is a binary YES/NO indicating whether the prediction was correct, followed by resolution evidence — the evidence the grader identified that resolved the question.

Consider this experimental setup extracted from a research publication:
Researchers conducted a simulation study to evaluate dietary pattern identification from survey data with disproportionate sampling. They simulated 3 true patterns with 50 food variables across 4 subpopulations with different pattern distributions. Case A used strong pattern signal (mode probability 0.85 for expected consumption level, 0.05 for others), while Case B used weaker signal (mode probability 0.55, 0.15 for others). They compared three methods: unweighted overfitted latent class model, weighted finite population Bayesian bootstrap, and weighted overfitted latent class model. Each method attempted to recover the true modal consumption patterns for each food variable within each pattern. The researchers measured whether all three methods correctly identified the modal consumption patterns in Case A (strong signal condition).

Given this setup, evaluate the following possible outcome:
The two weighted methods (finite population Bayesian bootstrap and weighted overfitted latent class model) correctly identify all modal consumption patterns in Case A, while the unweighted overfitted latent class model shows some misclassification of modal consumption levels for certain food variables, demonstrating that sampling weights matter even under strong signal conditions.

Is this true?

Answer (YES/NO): NO